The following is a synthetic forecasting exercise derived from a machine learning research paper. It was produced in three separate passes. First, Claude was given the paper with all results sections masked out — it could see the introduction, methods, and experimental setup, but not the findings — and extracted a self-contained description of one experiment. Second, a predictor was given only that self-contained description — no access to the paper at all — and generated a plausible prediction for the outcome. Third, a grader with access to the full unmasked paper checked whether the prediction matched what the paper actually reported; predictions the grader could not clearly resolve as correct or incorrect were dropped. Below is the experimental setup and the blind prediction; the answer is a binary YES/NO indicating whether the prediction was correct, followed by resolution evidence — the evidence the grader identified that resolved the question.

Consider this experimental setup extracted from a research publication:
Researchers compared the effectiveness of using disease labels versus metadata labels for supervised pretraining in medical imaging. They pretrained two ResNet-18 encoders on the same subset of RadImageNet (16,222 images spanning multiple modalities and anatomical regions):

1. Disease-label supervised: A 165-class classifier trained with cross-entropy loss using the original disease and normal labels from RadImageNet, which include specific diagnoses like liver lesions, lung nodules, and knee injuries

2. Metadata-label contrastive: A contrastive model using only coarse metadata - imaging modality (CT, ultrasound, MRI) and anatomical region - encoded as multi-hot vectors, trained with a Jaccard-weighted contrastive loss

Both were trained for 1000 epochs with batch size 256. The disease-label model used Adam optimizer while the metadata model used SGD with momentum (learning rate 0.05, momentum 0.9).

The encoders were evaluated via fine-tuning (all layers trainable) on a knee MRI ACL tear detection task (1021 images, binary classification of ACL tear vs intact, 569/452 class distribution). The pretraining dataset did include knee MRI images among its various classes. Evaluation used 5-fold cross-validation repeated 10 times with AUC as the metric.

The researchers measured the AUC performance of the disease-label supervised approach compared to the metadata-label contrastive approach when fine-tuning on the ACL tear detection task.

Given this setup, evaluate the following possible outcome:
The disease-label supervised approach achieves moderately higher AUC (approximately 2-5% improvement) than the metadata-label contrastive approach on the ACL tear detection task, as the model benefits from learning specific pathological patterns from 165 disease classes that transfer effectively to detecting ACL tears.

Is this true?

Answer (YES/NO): NO